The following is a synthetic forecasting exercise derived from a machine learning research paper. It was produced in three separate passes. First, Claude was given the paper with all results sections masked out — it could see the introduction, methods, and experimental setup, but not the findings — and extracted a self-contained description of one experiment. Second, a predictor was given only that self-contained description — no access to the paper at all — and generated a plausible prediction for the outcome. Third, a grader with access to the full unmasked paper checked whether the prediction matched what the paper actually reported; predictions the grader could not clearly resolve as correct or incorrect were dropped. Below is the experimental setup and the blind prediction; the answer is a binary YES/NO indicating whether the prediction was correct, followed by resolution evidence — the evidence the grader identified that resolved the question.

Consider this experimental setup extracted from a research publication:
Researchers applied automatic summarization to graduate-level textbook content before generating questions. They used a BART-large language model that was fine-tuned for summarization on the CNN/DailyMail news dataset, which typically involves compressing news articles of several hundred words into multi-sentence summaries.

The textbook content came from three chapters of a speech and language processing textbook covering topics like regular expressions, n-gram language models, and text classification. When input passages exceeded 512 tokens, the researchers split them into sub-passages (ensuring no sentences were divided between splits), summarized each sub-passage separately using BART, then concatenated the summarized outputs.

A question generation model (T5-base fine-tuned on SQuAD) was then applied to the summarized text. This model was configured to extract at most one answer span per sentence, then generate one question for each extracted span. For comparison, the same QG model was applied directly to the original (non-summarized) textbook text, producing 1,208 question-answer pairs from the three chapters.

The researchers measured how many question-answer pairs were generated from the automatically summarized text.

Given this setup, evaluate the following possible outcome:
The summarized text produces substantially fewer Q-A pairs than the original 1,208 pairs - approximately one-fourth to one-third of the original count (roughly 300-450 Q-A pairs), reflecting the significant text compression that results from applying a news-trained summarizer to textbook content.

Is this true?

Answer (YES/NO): YES